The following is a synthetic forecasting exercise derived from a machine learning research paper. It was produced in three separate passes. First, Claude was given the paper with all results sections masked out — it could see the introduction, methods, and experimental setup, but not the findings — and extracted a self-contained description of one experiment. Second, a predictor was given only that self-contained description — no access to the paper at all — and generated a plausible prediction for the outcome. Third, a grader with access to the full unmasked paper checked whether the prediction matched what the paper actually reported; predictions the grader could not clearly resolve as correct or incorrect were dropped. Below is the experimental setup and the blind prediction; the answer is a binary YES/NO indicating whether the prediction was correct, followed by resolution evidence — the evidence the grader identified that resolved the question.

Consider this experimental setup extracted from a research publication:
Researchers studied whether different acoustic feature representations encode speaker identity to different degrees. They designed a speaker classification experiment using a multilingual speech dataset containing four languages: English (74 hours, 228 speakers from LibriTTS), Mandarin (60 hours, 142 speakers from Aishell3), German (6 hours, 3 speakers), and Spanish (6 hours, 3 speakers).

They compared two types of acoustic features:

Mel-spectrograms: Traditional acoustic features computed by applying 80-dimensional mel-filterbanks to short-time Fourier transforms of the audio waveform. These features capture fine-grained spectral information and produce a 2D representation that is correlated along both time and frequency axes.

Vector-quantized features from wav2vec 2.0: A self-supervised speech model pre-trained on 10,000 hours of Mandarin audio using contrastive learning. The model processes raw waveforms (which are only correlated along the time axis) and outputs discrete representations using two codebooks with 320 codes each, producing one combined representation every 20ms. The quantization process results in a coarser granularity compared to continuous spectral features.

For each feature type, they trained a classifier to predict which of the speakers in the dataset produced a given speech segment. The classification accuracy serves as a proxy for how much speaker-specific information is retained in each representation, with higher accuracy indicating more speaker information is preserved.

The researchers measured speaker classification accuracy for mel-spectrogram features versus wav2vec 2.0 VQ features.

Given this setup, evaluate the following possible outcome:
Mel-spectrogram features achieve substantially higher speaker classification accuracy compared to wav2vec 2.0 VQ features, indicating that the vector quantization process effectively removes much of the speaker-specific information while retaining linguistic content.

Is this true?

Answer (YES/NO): YES